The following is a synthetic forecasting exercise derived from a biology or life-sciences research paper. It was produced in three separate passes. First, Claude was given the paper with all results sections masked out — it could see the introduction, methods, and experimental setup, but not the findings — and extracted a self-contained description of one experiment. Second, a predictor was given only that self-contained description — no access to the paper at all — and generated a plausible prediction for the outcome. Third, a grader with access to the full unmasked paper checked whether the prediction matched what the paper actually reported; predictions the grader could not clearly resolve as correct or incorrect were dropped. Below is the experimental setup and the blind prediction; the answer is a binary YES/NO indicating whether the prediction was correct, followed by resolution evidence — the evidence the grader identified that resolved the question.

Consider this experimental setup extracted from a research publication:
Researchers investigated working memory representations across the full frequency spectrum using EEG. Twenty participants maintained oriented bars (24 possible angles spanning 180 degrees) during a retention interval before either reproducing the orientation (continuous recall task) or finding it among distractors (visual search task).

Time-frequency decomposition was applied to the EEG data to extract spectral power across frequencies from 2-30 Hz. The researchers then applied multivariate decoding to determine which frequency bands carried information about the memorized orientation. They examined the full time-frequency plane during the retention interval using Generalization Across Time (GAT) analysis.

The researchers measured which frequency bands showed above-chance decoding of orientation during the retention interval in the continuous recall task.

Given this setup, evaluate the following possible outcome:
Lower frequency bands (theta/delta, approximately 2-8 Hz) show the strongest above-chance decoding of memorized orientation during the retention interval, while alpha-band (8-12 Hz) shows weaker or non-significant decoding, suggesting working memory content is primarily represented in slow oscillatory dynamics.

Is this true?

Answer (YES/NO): NO